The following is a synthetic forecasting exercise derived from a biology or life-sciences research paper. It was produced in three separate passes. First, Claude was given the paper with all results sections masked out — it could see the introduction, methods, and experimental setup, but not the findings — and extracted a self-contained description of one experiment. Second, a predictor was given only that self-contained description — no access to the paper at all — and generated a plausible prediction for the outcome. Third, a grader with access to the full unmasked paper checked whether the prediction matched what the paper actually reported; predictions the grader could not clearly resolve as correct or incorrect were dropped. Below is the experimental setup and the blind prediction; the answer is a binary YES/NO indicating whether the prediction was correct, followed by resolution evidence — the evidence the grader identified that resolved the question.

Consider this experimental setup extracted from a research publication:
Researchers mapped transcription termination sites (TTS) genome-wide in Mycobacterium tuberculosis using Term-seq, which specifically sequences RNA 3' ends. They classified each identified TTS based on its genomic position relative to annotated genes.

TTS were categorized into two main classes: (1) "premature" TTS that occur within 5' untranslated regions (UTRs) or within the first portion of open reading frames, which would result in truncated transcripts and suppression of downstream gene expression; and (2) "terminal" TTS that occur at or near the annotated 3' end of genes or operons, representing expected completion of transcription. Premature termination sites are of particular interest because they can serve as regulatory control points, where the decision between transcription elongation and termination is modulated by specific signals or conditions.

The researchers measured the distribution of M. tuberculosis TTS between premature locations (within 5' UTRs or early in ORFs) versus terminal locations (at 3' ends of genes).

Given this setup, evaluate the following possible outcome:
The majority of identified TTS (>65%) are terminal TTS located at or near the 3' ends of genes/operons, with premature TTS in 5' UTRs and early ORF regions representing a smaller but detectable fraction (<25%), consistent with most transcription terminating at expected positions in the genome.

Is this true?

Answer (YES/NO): NO